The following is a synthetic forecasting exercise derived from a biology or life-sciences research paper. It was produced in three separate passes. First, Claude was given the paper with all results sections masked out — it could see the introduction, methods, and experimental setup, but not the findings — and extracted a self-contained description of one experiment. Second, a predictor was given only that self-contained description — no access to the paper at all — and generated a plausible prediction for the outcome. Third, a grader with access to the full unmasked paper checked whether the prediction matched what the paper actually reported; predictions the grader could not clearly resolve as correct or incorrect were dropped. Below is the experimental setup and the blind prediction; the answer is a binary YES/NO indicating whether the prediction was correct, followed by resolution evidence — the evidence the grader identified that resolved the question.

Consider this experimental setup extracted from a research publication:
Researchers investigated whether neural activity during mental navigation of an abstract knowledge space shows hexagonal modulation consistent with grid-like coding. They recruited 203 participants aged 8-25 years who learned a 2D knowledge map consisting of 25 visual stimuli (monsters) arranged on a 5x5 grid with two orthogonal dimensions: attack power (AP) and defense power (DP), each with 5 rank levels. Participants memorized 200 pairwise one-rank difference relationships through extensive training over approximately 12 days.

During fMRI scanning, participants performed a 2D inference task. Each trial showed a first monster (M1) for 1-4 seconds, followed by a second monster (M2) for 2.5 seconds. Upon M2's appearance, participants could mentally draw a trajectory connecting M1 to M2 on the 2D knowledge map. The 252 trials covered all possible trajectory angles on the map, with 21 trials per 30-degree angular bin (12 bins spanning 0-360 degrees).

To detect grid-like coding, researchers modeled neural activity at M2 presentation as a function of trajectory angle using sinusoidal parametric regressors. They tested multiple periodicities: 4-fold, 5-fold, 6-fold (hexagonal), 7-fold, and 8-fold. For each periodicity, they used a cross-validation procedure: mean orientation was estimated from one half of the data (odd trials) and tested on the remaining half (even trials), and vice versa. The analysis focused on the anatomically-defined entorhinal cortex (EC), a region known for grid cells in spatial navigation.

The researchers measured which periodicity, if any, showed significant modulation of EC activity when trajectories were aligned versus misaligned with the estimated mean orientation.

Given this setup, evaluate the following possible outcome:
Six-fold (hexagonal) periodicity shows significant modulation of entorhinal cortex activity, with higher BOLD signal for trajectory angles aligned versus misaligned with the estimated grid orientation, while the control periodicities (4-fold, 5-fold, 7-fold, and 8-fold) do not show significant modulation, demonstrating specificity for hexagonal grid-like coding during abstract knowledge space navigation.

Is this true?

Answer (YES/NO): YES